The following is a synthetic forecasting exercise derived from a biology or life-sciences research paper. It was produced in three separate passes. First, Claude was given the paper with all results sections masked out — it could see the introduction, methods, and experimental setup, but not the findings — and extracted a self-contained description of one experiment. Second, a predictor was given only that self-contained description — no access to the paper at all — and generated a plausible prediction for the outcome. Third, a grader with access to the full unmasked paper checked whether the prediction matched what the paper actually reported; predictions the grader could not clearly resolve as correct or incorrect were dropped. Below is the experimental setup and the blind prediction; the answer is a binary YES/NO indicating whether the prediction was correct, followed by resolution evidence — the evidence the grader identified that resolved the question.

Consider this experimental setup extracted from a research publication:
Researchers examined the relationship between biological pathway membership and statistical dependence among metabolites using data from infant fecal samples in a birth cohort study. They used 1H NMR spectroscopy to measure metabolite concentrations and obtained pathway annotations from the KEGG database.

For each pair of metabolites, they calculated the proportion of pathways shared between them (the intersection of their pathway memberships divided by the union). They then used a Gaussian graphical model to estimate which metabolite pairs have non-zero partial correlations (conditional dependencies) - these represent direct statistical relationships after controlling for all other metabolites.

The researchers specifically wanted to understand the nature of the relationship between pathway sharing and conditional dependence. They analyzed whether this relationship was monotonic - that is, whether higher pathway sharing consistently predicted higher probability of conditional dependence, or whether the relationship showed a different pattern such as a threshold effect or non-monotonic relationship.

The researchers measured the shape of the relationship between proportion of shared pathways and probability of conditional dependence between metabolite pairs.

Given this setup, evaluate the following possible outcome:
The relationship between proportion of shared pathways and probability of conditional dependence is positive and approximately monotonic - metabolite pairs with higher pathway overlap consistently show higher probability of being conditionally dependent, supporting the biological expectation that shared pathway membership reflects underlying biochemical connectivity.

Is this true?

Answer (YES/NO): YES